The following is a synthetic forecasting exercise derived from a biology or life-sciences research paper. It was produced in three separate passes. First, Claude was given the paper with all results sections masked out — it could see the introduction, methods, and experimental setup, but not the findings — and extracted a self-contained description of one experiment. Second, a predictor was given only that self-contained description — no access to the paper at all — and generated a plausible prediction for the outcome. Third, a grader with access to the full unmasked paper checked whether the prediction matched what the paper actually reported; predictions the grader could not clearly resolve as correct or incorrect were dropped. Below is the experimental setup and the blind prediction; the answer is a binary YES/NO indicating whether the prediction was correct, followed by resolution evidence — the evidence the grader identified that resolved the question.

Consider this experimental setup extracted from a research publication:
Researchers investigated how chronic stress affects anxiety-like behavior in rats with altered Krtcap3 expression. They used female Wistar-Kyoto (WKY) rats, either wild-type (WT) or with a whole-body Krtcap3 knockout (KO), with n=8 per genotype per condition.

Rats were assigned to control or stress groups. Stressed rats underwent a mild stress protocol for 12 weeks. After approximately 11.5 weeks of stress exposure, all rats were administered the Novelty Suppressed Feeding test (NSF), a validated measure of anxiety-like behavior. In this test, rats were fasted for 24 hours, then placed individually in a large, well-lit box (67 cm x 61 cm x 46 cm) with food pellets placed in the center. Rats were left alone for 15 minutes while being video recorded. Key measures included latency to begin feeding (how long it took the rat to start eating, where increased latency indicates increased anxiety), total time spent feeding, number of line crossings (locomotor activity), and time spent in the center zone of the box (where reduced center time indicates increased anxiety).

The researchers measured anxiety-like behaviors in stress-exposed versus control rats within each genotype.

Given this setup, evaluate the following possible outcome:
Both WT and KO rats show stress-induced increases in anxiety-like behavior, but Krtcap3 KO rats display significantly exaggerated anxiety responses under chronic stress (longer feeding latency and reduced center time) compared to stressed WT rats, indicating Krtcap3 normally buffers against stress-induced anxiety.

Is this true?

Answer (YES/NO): NO